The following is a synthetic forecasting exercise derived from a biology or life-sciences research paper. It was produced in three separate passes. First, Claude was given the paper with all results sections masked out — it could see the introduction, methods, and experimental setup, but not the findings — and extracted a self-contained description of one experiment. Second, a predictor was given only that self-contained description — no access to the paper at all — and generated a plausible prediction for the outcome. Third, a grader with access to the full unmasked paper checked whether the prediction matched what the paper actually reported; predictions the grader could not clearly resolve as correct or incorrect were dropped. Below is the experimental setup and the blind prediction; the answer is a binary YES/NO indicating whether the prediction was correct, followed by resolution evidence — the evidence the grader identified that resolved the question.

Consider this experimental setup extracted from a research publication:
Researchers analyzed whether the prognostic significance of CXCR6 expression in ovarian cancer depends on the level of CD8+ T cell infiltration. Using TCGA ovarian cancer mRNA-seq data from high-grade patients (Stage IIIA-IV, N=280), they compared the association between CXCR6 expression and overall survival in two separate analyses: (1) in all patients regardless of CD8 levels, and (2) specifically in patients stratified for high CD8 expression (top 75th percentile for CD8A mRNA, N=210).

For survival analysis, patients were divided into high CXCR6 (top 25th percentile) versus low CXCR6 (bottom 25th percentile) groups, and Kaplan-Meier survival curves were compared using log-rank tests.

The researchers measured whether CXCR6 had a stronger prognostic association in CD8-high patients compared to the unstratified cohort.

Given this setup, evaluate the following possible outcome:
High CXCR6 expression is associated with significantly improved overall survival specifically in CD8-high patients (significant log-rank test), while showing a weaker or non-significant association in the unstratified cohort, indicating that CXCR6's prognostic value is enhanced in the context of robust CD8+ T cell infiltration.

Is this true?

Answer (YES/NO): YES